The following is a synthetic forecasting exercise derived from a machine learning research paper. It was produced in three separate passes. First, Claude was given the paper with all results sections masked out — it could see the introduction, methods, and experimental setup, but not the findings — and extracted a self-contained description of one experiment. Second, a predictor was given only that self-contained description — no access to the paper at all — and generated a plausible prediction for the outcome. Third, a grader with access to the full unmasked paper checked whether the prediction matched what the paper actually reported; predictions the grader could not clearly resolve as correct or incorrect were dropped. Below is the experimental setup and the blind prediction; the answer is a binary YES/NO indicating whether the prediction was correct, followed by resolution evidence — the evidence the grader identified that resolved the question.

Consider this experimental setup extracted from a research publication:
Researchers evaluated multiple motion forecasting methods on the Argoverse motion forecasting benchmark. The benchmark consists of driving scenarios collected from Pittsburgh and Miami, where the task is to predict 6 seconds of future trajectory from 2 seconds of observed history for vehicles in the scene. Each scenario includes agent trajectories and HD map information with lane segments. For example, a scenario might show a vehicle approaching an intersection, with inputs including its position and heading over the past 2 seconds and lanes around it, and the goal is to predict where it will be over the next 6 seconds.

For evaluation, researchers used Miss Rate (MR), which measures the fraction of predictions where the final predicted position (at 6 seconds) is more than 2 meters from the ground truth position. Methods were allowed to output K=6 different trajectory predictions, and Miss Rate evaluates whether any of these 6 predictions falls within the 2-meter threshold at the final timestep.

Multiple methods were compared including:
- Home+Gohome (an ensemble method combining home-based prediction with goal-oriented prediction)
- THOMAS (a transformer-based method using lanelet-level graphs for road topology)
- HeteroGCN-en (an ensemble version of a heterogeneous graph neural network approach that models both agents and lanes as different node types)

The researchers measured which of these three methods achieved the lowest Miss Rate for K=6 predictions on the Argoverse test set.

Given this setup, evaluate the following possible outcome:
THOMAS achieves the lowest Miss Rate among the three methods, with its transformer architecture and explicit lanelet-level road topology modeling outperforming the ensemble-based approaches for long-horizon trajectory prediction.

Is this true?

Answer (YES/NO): NO